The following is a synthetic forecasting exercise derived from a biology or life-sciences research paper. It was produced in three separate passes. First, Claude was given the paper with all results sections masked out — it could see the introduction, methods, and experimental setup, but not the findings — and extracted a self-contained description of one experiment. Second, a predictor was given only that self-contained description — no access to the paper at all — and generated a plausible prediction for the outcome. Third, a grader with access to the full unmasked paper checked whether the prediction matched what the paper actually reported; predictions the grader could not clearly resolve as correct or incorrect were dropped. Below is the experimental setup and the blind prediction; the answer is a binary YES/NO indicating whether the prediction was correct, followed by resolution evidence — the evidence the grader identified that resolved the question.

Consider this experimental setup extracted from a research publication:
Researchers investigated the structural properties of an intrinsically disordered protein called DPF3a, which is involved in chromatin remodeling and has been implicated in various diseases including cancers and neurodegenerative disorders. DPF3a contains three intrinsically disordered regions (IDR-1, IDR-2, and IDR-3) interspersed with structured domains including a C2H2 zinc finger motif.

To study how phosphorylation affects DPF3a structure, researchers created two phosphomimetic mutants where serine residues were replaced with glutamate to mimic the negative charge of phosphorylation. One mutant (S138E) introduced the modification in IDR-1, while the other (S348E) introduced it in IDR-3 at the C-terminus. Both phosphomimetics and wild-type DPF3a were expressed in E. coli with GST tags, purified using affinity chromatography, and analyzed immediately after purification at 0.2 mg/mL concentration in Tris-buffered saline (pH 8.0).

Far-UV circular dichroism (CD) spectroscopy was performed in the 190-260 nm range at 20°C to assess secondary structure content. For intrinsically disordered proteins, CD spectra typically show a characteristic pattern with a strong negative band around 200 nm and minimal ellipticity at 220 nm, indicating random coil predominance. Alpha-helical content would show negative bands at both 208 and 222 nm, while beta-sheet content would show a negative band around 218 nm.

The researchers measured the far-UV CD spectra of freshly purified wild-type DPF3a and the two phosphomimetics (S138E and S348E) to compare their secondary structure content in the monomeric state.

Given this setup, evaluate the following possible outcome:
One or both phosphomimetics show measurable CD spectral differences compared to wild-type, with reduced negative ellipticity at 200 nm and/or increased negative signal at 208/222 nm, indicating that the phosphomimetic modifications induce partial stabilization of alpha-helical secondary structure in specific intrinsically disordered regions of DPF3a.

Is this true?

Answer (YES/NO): NO